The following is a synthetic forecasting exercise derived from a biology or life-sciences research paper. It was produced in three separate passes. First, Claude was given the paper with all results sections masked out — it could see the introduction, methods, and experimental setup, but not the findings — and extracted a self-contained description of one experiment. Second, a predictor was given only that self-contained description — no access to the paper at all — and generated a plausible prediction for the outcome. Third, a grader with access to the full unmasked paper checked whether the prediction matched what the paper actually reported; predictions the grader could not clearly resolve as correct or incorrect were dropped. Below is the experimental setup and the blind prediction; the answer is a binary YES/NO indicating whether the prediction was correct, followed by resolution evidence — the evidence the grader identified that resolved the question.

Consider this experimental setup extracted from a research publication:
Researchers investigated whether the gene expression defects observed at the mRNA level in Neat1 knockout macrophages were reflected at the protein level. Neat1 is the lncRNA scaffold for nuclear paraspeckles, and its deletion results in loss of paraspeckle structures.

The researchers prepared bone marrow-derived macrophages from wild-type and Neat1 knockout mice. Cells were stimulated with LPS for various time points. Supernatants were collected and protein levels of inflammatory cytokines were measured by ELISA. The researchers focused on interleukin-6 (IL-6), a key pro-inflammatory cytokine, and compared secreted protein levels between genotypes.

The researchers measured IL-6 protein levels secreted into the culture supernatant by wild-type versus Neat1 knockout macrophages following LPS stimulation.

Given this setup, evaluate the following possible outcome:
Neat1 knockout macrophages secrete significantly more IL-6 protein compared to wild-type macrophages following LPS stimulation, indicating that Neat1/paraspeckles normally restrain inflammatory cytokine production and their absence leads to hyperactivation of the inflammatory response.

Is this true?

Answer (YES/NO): NO